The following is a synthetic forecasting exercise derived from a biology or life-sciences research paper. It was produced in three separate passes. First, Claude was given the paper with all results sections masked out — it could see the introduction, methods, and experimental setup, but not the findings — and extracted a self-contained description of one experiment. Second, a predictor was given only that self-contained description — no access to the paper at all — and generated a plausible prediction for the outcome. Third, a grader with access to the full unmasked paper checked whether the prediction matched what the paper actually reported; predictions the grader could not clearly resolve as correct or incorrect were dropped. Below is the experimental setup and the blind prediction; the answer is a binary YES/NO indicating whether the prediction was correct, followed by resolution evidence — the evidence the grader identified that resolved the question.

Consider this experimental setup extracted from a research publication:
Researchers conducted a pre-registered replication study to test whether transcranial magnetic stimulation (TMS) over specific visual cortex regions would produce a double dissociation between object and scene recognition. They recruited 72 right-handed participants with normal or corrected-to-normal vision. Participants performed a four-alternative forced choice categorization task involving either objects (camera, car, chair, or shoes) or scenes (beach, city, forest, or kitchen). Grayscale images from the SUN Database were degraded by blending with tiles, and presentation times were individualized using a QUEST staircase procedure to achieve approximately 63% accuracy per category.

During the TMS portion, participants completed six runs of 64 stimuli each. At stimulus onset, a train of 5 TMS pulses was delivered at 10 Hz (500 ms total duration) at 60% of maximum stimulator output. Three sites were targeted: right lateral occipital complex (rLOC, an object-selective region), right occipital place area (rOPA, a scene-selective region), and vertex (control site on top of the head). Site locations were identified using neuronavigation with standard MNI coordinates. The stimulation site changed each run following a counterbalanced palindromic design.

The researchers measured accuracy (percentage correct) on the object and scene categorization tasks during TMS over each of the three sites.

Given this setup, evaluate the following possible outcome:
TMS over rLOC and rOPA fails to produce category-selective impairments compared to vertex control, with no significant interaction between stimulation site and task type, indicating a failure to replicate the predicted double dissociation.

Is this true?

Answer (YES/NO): NO